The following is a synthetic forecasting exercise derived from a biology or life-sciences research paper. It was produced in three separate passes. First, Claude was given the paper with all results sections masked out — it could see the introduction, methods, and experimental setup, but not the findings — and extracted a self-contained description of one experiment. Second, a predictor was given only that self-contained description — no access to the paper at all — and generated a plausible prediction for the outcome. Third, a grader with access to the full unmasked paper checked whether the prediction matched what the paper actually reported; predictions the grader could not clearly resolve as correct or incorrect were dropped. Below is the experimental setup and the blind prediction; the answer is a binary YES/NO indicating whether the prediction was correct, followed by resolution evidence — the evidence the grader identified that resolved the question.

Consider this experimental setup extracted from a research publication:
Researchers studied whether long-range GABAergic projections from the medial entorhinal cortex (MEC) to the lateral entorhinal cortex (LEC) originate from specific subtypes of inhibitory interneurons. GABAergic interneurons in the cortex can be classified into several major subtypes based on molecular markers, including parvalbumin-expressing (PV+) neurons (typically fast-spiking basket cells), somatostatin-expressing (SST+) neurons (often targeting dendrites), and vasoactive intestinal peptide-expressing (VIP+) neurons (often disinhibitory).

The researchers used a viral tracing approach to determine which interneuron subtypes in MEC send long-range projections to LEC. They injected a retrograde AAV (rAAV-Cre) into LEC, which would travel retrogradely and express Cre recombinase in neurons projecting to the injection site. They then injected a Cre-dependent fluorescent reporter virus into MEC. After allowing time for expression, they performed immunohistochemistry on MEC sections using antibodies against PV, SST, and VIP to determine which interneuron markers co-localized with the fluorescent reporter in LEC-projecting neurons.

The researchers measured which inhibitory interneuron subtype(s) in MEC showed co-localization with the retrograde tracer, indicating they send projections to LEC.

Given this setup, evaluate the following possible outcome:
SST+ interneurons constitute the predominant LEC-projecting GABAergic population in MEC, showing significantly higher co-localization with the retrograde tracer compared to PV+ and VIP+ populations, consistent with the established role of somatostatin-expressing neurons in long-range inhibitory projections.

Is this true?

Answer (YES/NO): YES